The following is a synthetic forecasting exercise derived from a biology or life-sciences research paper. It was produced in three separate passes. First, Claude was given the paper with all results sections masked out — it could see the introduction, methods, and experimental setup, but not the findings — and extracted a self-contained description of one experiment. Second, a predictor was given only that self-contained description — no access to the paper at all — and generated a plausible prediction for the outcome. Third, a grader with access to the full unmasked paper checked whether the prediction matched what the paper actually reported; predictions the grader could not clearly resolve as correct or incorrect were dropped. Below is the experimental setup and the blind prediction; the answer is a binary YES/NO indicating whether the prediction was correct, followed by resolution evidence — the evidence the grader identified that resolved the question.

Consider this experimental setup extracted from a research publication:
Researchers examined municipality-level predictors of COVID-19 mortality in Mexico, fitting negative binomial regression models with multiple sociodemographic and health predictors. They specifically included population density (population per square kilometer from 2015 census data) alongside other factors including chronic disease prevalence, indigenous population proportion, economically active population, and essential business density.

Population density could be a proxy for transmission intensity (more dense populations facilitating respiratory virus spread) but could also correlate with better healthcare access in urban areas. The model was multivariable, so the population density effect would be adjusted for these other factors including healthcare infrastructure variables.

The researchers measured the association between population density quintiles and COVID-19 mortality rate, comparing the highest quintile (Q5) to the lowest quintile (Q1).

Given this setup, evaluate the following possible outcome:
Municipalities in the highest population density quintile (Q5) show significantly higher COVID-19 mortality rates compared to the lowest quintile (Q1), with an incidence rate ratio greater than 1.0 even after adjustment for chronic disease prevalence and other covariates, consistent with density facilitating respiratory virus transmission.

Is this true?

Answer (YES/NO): YES